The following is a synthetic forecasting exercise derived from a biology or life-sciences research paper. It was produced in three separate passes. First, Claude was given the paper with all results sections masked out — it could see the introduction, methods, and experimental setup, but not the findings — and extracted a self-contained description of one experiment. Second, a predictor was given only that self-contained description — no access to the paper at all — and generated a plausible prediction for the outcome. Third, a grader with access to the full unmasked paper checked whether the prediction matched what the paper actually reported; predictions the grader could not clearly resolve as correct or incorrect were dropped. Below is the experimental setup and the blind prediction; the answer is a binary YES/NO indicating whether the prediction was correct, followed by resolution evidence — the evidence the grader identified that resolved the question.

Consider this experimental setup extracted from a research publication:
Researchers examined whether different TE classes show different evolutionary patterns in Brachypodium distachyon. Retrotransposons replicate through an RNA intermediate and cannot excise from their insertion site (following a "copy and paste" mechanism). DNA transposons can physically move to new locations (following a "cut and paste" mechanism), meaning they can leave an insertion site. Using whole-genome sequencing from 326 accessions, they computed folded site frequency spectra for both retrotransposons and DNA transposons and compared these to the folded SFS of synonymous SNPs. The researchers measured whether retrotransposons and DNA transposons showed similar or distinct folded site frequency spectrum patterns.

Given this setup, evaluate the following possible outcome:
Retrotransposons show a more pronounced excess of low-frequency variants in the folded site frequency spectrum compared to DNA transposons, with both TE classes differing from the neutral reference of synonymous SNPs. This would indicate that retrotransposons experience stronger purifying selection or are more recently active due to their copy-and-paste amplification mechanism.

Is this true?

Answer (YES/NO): NO